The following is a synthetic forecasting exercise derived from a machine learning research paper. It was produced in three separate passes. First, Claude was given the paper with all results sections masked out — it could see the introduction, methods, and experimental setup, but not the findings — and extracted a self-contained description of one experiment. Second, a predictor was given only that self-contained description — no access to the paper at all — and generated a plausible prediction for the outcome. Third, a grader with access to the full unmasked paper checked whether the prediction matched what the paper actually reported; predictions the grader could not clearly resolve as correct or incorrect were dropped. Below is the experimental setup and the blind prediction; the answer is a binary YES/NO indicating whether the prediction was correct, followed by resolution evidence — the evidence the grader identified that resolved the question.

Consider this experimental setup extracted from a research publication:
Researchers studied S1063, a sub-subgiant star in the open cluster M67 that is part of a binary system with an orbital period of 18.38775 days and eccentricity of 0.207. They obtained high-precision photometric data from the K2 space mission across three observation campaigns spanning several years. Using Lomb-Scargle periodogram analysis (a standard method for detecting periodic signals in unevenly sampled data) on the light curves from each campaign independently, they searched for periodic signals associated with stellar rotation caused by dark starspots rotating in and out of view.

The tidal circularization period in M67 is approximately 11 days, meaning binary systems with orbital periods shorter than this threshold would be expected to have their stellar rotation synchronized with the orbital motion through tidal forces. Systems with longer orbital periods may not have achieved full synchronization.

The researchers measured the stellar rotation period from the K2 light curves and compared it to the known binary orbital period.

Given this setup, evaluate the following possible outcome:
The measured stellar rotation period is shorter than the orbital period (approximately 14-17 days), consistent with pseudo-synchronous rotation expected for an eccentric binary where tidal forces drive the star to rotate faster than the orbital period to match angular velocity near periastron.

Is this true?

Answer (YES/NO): NO